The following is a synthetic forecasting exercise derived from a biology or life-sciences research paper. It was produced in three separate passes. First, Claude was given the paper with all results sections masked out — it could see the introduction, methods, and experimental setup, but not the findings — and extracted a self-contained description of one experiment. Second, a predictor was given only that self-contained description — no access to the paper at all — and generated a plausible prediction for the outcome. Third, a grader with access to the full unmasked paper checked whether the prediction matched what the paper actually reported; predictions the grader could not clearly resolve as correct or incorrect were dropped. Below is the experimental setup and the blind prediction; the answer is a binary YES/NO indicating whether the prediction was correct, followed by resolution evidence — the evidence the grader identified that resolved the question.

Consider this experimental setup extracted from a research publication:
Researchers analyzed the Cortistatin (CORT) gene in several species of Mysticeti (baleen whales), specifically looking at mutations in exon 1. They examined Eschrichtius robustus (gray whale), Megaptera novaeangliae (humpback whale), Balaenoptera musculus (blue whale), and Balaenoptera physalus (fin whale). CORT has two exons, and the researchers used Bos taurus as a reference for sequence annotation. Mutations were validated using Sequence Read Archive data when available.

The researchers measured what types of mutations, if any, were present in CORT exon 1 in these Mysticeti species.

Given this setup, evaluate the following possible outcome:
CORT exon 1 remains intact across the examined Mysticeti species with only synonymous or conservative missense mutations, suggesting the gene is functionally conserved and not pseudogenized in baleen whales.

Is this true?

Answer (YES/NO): NO